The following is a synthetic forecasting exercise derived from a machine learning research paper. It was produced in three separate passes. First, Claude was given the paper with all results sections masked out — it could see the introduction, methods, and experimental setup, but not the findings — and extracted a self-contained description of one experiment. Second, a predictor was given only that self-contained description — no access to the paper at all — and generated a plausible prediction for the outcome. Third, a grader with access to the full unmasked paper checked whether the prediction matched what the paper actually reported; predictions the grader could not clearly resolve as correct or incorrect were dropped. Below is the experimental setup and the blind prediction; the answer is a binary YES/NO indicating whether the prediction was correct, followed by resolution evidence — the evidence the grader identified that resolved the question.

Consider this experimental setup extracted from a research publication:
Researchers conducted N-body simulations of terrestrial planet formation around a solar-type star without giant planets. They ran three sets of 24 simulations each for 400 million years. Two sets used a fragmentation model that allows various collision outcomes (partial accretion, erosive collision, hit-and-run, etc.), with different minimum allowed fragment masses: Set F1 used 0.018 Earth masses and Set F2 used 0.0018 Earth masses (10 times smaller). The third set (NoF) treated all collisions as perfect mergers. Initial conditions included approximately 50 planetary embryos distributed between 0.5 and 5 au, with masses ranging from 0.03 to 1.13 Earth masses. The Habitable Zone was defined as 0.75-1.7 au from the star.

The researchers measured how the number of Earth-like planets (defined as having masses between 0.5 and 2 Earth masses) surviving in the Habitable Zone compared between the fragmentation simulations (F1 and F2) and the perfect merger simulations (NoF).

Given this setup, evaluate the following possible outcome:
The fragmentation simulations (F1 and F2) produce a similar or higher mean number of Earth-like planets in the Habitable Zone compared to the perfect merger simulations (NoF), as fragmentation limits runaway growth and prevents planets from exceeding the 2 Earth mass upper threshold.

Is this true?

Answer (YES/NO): YES